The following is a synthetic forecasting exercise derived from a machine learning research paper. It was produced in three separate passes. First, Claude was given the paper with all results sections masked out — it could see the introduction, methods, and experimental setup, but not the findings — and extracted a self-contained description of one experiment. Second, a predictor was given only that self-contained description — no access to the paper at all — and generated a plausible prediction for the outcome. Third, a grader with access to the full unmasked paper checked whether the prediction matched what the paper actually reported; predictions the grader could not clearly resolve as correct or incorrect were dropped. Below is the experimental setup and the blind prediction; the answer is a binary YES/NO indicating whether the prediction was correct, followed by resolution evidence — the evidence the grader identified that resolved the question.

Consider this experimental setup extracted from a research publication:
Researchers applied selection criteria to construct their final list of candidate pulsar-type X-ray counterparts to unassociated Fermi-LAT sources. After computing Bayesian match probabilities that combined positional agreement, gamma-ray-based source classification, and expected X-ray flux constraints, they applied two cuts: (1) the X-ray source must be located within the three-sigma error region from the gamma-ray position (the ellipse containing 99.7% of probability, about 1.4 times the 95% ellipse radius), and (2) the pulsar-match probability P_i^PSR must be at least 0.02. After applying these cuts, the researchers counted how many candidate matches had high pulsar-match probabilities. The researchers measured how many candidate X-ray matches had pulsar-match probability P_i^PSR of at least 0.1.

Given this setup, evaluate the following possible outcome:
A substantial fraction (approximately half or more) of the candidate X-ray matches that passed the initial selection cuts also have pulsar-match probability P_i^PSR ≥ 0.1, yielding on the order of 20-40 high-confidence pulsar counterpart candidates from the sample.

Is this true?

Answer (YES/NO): NO